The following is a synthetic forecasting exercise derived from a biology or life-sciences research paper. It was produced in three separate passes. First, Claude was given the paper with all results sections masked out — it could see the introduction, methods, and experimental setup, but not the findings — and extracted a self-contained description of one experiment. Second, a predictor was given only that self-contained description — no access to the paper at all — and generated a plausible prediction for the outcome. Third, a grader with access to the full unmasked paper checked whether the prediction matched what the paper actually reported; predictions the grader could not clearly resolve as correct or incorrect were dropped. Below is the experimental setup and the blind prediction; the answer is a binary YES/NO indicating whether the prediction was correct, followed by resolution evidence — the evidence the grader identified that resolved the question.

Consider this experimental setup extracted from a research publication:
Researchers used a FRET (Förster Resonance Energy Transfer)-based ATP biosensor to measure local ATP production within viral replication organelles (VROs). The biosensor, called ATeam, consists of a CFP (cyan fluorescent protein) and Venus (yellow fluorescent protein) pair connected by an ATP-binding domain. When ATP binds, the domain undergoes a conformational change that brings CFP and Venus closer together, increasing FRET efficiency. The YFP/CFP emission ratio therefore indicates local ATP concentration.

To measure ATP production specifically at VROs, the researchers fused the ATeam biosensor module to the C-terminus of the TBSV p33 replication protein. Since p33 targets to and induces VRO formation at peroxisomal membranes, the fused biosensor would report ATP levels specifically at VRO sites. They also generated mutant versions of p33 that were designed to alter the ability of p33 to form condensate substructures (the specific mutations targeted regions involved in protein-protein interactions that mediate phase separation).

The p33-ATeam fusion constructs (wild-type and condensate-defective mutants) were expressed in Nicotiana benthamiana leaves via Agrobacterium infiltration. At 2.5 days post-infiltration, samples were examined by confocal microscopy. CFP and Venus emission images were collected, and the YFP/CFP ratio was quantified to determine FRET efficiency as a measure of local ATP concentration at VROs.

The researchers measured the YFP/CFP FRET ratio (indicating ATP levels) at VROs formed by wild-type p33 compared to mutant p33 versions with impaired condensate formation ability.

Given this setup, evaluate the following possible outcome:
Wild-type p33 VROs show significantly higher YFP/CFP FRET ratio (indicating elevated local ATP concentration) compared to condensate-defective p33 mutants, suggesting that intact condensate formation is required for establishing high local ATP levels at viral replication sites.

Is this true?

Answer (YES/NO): YES